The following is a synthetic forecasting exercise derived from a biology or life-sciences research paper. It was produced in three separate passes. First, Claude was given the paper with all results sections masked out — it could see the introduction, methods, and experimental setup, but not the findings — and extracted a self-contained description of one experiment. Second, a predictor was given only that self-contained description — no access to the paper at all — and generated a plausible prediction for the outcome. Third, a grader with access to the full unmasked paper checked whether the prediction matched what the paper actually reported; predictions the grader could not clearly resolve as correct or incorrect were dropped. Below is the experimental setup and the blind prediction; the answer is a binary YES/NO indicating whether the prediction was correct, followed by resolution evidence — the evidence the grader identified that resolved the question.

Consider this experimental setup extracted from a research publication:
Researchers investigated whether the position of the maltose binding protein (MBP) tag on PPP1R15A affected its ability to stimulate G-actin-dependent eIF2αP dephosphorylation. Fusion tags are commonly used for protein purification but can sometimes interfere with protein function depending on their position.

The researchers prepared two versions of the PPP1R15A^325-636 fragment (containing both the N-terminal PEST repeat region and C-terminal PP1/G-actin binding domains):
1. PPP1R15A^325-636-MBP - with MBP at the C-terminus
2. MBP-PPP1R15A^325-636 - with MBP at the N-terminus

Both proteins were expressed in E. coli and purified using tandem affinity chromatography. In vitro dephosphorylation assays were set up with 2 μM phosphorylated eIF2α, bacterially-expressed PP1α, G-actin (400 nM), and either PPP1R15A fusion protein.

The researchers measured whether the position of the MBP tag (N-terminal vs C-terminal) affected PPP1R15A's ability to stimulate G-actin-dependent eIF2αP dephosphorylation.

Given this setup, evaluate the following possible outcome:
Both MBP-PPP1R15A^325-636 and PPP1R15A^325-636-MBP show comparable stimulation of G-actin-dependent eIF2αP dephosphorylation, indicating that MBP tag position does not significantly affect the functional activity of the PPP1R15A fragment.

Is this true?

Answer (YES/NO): YES